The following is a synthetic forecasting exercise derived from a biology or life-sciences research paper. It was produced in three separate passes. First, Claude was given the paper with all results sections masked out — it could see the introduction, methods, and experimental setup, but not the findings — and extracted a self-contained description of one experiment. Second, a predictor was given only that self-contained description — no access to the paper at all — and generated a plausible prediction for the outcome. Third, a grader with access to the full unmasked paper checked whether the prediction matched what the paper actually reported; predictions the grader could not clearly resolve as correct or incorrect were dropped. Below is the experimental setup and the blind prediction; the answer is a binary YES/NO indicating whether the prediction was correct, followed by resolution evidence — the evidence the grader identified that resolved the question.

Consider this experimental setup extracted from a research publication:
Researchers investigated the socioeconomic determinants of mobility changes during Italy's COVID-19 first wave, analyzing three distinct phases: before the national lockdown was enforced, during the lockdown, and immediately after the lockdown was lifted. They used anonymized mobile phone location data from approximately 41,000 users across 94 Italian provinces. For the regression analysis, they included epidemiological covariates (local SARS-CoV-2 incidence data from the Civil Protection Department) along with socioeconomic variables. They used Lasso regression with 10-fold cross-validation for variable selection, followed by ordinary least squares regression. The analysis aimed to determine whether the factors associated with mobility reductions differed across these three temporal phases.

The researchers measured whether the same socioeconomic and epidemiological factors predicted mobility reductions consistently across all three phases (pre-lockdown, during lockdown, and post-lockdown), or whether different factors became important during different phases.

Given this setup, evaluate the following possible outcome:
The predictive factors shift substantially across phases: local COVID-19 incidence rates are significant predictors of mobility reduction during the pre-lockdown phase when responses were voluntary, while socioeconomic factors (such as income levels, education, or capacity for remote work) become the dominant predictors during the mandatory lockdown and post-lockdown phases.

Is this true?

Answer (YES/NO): NO